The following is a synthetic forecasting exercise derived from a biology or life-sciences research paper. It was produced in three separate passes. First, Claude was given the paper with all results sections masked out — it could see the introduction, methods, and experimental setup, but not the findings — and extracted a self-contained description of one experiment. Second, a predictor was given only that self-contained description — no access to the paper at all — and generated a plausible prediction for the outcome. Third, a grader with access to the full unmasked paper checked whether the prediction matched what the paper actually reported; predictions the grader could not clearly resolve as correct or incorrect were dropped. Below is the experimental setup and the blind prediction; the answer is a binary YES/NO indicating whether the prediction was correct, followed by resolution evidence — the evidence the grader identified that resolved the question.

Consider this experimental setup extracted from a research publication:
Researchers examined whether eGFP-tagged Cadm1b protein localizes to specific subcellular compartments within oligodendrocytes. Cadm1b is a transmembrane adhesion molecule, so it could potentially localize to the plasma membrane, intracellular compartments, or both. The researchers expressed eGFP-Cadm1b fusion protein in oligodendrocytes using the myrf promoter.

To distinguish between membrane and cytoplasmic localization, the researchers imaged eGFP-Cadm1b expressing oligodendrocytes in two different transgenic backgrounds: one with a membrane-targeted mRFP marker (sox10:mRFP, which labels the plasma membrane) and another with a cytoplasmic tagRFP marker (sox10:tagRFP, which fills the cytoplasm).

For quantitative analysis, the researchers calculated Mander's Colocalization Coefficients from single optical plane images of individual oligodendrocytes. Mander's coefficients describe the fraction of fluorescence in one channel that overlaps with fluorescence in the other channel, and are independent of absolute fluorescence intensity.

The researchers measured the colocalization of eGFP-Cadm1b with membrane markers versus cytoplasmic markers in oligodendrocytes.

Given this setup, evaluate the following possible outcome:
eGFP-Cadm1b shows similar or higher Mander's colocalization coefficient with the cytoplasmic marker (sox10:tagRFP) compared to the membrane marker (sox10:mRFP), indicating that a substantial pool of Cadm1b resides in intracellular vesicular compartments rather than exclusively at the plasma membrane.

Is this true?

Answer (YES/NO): NO